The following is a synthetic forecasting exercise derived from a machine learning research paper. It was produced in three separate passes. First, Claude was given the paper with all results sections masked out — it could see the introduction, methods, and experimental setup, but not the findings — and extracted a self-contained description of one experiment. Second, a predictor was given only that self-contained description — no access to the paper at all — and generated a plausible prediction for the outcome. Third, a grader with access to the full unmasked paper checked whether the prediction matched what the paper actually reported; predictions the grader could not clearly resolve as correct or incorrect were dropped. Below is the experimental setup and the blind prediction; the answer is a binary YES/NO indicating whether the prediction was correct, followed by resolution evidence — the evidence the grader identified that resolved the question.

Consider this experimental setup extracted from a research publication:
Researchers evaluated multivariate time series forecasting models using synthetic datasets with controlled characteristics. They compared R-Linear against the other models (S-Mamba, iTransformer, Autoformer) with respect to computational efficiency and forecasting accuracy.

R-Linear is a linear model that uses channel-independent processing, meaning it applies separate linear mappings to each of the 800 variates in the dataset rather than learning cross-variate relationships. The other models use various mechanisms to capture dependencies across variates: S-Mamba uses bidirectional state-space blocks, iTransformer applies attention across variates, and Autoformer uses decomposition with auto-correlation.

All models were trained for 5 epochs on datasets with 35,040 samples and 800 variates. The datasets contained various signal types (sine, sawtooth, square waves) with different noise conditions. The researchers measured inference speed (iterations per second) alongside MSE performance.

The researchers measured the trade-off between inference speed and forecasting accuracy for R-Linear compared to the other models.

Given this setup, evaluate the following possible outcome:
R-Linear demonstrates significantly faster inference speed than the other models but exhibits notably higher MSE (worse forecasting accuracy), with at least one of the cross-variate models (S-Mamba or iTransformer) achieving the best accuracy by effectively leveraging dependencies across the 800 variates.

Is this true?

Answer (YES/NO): YES